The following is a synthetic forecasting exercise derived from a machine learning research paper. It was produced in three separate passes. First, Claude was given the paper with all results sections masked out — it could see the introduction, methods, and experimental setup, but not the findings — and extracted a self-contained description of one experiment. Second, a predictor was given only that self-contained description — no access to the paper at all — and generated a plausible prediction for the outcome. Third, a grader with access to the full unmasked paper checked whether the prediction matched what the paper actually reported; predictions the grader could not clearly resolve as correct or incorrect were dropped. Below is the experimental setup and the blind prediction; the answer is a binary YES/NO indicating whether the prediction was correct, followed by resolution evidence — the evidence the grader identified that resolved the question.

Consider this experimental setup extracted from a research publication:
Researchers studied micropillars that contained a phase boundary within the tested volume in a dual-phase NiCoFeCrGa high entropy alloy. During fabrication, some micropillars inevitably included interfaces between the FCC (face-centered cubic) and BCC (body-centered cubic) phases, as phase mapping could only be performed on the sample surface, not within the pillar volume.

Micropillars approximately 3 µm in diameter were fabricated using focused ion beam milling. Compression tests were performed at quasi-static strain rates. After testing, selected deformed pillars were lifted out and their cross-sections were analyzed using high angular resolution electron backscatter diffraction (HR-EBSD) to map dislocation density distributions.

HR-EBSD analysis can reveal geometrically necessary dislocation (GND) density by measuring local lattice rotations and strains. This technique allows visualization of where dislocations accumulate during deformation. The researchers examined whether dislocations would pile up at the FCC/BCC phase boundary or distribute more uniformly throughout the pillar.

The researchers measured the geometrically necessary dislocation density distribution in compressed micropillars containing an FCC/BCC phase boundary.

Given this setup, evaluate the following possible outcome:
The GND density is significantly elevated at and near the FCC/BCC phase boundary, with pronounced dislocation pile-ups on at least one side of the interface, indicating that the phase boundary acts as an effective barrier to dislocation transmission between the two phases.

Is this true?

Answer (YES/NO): YES